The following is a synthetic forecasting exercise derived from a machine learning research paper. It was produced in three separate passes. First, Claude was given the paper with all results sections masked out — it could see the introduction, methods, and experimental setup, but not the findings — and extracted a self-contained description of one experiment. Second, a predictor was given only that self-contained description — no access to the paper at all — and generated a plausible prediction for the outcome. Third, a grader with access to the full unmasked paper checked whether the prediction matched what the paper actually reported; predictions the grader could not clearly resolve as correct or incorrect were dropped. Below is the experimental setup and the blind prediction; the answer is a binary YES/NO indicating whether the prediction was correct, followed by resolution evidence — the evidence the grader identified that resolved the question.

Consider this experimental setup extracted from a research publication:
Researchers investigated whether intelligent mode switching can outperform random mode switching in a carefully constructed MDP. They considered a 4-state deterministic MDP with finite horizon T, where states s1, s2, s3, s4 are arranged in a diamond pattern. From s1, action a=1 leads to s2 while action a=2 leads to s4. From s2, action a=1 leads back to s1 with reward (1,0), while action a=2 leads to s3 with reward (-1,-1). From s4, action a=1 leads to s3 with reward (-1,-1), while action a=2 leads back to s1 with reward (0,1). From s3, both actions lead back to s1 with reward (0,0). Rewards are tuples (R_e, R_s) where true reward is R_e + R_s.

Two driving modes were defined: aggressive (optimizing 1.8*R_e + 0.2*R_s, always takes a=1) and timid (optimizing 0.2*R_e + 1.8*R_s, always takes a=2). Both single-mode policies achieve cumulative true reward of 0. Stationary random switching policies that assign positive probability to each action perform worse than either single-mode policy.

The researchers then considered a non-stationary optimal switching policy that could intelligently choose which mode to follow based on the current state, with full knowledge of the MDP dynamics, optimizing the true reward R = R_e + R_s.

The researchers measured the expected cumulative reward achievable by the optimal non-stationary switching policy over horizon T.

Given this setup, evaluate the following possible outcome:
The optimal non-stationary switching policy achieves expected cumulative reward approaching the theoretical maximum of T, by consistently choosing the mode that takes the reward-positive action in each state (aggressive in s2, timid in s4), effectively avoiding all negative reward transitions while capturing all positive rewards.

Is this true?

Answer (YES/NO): YES